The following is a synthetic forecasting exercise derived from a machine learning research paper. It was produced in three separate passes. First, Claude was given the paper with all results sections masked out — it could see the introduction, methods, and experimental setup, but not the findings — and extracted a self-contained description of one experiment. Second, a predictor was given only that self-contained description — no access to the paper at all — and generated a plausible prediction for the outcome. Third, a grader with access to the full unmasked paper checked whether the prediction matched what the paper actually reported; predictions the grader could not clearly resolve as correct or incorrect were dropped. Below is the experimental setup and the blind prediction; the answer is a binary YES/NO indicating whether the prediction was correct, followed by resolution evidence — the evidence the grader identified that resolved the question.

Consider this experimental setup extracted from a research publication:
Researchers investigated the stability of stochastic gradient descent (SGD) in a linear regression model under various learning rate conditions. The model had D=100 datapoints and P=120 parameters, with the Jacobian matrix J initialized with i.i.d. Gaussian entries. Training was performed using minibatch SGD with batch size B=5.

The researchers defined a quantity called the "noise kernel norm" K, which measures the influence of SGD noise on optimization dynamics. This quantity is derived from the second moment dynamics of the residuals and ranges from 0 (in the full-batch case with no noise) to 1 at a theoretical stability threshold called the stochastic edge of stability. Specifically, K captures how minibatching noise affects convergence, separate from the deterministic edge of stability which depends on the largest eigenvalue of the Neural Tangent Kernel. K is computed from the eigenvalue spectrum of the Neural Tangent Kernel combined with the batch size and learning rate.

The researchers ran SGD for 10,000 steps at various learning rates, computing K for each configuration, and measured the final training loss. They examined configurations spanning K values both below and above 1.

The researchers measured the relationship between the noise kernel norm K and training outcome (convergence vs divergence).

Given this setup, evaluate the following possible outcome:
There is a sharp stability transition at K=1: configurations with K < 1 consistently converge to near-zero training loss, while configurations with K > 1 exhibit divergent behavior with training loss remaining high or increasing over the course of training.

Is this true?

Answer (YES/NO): YES